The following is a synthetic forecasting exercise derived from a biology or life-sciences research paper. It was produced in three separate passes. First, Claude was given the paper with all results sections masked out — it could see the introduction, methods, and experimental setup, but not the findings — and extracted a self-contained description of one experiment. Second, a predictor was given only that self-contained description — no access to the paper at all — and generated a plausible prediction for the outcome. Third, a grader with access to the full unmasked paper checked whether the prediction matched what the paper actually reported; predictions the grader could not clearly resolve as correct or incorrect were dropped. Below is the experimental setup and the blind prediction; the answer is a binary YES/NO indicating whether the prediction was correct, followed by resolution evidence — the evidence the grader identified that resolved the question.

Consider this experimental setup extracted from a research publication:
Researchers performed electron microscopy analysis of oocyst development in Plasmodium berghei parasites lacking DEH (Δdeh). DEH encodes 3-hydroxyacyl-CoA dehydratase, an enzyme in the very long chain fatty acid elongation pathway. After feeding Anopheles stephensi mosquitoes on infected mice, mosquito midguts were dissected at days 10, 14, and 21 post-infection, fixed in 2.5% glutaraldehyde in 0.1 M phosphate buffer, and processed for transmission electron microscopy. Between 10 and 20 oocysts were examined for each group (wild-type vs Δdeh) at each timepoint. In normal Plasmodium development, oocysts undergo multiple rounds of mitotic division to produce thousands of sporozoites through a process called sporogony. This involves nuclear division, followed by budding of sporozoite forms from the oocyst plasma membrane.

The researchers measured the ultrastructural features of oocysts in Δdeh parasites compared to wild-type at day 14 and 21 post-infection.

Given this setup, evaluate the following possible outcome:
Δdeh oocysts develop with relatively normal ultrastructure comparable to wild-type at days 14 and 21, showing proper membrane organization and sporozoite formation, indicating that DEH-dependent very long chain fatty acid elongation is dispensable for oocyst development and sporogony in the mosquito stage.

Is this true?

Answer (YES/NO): NO